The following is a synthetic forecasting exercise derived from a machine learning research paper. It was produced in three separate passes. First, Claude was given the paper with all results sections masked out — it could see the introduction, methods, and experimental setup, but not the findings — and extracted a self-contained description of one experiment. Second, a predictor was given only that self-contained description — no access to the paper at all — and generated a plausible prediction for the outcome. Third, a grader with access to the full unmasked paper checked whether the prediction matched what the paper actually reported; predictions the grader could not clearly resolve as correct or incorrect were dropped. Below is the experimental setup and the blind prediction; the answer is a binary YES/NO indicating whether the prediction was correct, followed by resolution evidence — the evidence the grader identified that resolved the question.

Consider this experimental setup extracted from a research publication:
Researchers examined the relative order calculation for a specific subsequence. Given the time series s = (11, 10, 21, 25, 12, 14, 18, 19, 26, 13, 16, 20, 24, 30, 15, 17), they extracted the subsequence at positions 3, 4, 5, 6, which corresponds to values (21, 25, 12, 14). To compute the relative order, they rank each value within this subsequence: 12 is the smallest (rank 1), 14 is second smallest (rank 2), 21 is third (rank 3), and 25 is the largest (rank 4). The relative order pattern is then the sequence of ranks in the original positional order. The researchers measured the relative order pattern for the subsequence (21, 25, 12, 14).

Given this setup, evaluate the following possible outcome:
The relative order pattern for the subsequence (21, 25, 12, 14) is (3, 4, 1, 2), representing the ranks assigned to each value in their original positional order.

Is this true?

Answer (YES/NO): YES